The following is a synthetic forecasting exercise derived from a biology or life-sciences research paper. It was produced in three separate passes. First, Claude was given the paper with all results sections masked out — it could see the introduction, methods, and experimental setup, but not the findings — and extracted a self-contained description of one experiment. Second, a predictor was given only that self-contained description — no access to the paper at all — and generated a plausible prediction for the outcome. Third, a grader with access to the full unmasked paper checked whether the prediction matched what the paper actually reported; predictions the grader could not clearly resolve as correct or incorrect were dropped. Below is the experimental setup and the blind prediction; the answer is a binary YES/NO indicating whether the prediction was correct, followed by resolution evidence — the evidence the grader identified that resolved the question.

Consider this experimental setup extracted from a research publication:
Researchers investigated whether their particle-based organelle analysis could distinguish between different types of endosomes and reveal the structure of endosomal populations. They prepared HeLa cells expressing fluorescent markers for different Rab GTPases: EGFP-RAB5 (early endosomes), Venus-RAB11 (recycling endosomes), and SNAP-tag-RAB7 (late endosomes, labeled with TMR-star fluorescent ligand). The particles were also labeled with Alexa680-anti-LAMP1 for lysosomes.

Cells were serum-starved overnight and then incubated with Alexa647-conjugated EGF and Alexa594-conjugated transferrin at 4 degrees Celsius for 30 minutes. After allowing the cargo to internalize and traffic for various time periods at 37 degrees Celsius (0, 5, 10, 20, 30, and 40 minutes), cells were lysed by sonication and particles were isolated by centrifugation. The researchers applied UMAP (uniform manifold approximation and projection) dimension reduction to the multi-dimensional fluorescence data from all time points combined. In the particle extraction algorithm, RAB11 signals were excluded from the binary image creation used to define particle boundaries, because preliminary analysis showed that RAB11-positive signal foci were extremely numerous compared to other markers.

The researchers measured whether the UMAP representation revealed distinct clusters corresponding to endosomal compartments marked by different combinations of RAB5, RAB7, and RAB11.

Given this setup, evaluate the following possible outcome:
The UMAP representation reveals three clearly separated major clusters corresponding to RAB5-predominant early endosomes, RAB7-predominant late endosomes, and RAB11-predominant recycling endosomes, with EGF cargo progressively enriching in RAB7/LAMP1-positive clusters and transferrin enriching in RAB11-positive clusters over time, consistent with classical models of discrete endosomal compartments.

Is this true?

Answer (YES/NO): NO